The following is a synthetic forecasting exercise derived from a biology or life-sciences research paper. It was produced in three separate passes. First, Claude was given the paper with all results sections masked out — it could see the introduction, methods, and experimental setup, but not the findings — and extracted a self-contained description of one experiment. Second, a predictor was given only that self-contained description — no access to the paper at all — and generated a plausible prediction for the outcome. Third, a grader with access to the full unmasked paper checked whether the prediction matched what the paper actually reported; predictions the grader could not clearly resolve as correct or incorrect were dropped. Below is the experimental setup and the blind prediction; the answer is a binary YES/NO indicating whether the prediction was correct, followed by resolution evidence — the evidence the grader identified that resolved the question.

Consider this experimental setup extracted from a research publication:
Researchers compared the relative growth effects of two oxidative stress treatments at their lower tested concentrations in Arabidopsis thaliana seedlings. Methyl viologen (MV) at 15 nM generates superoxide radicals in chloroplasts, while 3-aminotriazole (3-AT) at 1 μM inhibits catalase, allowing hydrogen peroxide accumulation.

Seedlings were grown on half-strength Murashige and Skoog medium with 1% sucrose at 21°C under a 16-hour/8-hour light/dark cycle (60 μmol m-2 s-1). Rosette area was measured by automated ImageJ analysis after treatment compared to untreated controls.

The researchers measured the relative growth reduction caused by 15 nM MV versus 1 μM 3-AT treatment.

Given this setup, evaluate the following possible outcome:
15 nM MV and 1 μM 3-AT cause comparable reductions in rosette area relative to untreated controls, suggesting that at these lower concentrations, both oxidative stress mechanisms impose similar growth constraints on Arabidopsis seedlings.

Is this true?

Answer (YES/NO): NO